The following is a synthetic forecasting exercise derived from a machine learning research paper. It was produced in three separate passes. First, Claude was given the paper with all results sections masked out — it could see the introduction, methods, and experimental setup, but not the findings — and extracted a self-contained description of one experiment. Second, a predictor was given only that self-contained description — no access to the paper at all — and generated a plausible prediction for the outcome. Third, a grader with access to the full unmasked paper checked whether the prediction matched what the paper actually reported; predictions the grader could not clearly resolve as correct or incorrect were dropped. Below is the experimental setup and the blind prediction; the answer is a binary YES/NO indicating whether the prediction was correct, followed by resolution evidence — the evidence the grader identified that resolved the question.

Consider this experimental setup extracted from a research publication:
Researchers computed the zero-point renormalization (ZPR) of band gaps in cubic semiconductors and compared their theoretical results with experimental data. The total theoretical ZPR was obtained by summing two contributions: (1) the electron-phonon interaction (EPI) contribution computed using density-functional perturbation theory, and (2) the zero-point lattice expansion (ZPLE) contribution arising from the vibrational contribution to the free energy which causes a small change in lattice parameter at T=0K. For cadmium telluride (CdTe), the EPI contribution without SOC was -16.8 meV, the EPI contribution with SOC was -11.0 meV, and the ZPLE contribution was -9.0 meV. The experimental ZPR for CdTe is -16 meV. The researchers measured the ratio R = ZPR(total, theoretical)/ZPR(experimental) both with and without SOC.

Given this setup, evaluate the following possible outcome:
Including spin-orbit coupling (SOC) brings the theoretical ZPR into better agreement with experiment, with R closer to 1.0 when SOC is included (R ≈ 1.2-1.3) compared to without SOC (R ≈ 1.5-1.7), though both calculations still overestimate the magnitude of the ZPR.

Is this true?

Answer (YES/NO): YES